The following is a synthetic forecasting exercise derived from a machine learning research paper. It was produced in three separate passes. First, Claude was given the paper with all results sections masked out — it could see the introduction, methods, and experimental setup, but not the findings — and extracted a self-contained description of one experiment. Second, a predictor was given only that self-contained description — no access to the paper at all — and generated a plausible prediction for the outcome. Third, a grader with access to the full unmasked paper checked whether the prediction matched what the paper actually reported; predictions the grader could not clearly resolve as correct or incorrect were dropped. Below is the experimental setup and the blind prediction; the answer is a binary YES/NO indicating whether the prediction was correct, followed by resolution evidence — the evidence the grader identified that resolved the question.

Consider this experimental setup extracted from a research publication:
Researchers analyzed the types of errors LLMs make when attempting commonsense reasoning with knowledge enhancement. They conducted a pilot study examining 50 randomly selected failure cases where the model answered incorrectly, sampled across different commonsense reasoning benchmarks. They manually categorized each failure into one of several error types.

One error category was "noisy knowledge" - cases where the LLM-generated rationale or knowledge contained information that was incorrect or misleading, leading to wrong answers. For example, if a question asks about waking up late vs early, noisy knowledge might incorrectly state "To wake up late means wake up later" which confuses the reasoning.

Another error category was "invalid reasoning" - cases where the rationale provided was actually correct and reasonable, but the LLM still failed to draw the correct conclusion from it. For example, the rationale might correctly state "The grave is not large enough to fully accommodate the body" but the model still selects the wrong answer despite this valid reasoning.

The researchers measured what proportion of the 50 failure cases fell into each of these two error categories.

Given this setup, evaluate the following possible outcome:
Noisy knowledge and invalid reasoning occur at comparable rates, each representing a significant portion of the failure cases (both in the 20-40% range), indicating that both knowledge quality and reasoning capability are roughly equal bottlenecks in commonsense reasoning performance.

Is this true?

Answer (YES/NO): YES